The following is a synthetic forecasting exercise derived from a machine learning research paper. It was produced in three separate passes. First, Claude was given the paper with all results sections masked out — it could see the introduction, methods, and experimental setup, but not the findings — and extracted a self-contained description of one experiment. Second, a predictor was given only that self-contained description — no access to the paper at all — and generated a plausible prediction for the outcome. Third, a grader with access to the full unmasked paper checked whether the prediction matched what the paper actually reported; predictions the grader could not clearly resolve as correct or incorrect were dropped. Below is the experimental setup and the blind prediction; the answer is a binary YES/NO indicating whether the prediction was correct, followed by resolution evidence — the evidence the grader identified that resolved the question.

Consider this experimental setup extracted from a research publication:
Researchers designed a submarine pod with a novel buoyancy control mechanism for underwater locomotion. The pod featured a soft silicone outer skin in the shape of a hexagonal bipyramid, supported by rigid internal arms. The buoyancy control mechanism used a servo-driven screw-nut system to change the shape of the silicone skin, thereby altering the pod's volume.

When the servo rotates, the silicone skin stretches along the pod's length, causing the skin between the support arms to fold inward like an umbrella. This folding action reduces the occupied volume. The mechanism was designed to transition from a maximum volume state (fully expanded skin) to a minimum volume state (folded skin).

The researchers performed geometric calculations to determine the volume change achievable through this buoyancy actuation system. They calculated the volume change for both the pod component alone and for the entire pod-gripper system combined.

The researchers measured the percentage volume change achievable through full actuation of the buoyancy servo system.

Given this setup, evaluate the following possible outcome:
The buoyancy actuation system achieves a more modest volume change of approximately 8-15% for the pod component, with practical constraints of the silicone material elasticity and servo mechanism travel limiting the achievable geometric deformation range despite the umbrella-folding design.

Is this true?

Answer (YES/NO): NO